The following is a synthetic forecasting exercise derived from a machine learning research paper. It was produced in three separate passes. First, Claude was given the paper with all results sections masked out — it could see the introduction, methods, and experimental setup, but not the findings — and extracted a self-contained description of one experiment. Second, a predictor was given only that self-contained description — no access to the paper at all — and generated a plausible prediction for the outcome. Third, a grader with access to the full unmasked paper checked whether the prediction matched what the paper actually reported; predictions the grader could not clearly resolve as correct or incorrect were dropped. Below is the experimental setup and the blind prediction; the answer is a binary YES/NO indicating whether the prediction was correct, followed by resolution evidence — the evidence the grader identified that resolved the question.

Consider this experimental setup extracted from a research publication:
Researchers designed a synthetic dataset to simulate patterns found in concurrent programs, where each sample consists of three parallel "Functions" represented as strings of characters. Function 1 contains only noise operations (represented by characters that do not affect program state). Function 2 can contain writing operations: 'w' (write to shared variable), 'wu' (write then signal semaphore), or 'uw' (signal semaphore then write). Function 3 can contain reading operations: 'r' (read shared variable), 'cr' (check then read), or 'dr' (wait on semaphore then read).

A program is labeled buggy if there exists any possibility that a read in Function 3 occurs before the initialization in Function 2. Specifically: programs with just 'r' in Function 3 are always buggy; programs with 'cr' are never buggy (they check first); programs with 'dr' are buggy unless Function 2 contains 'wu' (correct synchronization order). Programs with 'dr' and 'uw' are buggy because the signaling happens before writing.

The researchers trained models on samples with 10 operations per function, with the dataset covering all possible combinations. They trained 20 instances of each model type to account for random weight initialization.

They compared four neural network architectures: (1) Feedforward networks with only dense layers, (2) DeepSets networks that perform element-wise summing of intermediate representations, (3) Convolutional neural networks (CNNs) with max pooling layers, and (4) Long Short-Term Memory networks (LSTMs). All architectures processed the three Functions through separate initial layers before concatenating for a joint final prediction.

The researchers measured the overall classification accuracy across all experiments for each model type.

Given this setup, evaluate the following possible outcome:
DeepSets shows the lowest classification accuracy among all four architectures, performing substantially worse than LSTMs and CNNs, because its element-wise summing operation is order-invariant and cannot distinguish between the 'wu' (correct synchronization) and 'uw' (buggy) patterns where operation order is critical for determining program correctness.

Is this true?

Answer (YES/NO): NO